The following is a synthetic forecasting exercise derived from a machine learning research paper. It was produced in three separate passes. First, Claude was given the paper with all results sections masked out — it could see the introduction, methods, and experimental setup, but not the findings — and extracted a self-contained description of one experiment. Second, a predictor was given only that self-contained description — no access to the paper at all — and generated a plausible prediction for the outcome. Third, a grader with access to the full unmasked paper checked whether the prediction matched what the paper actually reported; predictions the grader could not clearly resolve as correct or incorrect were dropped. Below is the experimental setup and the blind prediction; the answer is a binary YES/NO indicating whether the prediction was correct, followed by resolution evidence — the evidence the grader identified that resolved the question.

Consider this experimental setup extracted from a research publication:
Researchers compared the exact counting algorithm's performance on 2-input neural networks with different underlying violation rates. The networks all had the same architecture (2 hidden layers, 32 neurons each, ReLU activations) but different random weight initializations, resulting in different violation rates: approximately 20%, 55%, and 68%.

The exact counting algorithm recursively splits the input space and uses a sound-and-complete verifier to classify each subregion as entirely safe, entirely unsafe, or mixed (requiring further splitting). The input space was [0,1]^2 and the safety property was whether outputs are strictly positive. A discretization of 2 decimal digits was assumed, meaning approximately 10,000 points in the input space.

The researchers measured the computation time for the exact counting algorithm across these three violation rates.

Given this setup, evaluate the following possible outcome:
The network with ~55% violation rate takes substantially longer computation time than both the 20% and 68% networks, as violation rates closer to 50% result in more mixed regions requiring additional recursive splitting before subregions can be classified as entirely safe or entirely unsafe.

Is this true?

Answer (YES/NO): NO